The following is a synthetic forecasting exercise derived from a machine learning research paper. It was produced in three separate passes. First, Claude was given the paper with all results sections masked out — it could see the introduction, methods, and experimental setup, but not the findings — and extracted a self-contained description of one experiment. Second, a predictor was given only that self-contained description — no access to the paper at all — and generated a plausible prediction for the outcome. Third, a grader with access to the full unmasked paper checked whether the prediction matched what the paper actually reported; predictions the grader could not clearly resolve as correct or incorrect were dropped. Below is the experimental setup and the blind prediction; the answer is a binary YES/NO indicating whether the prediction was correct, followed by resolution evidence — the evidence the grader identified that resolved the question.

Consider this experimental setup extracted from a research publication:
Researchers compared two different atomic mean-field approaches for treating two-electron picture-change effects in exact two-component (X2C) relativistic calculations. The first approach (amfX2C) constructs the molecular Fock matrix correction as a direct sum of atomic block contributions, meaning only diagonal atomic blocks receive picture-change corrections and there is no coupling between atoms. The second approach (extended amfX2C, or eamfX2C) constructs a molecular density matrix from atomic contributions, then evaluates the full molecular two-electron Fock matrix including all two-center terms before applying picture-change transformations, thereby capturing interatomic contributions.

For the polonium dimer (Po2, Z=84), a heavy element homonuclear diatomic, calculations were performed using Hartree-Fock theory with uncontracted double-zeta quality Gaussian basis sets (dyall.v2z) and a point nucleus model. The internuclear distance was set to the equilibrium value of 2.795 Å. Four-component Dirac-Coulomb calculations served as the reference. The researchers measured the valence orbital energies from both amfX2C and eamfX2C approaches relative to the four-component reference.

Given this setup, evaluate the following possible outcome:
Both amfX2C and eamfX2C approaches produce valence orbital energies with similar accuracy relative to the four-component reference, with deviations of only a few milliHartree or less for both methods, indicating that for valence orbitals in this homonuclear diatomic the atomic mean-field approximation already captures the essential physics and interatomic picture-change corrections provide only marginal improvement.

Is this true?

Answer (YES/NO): YES